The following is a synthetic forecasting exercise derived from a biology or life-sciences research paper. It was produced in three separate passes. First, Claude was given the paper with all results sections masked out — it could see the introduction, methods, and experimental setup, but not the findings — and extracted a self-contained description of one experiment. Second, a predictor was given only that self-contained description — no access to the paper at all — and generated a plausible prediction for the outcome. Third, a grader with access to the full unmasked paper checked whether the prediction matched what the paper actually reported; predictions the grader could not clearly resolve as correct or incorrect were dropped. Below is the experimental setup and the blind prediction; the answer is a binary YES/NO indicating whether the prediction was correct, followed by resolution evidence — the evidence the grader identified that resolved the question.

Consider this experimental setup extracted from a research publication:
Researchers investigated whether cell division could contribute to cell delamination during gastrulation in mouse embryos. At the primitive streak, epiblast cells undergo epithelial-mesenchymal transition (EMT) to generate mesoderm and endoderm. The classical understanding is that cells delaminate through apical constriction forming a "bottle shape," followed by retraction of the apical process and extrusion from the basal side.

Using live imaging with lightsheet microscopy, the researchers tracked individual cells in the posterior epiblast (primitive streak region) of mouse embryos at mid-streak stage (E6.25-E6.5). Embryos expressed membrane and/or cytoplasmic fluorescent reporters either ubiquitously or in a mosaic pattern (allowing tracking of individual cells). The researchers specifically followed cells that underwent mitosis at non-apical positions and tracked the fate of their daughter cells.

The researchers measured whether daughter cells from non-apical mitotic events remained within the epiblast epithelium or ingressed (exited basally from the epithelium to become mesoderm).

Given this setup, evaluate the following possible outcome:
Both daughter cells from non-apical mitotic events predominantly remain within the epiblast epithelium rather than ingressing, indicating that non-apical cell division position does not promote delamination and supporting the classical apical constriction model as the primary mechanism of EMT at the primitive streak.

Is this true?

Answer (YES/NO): NO